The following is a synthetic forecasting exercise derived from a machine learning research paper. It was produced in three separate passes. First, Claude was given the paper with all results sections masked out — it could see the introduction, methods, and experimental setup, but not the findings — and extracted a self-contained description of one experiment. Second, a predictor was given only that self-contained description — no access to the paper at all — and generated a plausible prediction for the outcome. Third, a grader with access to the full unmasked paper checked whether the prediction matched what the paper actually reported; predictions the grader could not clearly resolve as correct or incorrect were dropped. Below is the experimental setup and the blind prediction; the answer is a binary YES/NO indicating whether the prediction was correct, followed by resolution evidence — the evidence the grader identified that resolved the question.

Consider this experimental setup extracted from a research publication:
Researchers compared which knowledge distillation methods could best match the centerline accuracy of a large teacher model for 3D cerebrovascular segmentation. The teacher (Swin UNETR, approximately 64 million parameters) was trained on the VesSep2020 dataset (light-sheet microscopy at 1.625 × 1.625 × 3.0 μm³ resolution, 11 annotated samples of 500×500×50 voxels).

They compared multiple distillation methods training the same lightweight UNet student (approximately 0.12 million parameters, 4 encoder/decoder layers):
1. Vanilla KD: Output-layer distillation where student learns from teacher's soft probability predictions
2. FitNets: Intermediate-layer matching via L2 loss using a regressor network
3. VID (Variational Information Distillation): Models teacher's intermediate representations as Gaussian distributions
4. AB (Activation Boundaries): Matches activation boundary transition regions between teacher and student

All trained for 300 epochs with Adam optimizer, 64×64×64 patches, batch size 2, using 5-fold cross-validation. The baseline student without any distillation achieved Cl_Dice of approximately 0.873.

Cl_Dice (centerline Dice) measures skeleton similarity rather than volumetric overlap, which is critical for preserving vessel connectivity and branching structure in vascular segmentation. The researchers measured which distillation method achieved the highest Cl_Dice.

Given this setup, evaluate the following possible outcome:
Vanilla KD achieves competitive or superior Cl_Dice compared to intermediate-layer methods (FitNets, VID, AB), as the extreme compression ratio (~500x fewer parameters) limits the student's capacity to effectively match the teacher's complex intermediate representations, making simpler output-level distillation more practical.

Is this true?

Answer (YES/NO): NO